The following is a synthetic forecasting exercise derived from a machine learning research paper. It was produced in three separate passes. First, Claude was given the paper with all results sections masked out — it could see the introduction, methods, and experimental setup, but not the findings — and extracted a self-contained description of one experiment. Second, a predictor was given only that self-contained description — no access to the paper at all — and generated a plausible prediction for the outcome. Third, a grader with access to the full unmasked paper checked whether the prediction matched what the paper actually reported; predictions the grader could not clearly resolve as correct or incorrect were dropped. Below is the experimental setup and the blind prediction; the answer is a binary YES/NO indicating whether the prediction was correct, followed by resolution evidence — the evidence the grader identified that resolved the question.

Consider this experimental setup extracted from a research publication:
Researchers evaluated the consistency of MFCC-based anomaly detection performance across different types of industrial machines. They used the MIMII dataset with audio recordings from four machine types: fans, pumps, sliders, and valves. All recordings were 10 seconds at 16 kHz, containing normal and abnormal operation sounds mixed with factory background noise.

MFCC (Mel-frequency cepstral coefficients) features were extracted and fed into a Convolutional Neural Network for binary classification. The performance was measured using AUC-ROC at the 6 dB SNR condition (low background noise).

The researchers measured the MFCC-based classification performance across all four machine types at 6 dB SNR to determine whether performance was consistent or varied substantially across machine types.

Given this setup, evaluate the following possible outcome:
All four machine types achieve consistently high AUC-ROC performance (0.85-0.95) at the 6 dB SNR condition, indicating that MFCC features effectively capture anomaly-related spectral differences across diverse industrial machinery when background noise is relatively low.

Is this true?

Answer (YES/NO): NO